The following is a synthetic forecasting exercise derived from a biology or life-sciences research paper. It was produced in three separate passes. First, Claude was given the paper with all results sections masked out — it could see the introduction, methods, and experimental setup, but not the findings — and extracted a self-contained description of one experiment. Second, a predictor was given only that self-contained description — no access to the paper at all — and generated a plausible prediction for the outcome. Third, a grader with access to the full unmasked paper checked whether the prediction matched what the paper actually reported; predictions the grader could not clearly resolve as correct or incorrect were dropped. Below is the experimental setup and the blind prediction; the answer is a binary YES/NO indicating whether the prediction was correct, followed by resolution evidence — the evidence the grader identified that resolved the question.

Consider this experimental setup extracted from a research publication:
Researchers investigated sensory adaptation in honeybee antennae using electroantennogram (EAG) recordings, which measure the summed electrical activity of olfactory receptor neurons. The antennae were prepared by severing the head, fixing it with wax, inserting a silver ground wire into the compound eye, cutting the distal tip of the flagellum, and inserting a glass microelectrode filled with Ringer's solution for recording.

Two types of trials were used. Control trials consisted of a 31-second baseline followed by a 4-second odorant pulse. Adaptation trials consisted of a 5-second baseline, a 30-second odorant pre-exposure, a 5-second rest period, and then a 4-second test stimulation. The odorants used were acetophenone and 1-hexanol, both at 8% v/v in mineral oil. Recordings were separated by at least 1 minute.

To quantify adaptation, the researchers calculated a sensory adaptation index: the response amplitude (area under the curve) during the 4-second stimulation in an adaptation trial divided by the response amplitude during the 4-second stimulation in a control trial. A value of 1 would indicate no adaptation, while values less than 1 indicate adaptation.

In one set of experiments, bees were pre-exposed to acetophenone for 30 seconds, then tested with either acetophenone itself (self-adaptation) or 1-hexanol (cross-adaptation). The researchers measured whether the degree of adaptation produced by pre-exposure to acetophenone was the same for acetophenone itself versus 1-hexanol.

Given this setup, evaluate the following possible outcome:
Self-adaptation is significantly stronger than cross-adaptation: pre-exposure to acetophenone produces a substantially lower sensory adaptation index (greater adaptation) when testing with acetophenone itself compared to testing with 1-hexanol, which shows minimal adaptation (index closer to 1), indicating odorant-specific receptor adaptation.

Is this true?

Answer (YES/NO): NO